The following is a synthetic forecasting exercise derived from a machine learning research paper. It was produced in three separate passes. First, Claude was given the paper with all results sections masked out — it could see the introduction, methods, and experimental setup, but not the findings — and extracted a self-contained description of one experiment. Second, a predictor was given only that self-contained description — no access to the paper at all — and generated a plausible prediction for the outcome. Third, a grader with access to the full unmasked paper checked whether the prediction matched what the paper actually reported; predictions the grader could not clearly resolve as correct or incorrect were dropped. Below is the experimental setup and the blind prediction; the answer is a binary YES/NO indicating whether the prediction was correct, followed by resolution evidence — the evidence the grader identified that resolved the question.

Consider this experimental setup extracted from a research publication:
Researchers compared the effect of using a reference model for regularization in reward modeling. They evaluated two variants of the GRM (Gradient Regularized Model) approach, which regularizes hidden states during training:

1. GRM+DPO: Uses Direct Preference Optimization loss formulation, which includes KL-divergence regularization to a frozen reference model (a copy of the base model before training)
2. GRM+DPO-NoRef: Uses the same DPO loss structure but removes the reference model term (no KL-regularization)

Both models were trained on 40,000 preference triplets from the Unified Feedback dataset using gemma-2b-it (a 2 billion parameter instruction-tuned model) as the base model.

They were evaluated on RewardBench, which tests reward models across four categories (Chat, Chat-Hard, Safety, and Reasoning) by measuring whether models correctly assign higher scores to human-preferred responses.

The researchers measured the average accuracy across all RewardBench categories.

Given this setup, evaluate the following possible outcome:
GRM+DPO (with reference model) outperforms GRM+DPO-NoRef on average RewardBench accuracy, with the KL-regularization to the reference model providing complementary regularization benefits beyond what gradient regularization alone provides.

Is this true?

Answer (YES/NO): YES